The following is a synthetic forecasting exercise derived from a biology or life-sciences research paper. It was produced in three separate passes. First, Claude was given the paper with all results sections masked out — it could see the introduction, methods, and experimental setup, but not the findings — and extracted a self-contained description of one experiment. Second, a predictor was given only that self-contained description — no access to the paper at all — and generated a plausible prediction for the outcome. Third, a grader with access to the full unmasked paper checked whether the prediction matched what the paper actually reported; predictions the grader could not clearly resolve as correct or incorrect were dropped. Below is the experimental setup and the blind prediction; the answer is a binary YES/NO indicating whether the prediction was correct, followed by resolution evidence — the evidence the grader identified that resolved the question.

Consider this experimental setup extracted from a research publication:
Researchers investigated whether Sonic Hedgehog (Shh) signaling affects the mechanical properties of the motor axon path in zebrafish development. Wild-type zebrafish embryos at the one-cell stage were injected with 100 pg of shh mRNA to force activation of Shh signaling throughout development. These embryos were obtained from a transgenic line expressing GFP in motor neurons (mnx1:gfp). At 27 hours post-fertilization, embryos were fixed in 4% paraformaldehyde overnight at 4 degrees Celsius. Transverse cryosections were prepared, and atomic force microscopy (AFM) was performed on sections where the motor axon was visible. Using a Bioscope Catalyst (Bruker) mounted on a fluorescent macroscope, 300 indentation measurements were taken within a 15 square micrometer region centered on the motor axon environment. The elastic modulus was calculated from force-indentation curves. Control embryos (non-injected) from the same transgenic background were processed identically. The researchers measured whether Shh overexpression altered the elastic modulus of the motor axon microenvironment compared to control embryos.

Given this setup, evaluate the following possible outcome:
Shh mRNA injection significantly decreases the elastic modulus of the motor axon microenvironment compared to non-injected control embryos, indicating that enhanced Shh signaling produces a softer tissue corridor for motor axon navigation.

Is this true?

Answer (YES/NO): YES